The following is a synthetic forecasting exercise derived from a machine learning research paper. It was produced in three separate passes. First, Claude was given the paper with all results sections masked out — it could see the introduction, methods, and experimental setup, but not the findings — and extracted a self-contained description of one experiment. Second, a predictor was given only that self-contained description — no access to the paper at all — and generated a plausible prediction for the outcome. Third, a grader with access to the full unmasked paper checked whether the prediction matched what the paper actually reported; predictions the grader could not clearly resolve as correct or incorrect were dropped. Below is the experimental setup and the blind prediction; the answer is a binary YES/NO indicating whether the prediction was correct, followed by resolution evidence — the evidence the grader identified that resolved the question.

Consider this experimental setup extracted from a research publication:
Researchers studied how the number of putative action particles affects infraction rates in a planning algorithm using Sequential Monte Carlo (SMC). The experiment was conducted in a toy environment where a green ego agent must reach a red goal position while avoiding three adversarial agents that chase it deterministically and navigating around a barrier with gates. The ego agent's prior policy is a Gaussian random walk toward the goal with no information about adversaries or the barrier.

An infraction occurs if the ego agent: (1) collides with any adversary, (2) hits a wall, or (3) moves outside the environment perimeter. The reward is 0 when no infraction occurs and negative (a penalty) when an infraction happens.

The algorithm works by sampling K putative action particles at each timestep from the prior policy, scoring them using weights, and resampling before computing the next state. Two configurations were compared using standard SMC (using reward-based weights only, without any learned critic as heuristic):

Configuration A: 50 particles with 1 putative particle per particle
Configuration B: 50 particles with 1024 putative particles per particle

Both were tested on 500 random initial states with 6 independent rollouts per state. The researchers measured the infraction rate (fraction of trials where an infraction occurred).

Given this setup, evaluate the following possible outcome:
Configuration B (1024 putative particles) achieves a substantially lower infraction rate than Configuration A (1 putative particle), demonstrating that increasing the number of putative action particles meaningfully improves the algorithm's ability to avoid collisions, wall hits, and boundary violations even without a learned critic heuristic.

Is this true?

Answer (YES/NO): YES